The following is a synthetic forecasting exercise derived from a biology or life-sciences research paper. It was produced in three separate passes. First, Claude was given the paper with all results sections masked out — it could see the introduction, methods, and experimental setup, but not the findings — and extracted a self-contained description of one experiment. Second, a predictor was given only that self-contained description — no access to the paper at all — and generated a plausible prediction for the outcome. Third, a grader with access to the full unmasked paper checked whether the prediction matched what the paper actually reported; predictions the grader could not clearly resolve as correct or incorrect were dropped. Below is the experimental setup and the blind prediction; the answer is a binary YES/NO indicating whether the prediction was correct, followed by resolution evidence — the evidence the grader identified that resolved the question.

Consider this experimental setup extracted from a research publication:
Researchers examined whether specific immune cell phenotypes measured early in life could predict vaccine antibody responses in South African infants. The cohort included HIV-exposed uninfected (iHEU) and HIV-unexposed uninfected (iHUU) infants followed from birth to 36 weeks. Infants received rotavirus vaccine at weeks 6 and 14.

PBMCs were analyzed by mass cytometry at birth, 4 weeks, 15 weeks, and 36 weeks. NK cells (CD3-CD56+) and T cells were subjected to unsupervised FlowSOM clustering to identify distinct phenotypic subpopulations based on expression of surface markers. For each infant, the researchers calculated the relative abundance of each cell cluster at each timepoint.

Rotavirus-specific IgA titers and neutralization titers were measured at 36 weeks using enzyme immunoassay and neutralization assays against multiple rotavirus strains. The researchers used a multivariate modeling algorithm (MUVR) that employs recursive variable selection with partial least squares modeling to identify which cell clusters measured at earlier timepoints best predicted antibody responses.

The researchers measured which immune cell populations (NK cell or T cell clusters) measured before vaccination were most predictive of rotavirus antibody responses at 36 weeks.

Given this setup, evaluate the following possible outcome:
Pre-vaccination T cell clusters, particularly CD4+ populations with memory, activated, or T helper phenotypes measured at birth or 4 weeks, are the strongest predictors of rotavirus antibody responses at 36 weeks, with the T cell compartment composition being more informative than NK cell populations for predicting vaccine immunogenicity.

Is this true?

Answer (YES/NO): NO